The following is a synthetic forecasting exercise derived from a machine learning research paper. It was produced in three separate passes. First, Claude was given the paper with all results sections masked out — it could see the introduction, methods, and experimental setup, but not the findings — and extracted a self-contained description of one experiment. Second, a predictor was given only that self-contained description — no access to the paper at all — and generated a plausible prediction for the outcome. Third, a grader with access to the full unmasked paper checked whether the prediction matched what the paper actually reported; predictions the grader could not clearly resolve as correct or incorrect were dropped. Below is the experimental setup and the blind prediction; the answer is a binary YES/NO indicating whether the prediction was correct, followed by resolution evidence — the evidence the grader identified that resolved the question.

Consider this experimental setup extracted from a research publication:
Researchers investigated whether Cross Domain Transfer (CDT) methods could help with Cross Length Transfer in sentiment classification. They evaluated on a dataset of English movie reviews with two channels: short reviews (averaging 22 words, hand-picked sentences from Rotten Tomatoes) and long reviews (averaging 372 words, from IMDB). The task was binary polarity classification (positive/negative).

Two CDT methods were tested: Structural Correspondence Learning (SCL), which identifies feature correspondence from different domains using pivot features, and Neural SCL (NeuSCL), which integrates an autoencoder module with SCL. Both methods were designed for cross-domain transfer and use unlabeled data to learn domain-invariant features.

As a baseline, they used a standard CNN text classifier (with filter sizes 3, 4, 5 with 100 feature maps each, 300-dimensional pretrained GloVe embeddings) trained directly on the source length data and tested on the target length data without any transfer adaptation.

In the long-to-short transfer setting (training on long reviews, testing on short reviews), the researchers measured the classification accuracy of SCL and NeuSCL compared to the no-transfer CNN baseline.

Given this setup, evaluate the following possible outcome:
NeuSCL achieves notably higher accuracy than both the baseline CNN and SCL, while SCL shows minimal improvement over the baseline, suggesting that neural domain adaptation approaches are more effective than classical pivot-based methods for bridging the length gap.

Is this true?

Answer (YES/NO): NO